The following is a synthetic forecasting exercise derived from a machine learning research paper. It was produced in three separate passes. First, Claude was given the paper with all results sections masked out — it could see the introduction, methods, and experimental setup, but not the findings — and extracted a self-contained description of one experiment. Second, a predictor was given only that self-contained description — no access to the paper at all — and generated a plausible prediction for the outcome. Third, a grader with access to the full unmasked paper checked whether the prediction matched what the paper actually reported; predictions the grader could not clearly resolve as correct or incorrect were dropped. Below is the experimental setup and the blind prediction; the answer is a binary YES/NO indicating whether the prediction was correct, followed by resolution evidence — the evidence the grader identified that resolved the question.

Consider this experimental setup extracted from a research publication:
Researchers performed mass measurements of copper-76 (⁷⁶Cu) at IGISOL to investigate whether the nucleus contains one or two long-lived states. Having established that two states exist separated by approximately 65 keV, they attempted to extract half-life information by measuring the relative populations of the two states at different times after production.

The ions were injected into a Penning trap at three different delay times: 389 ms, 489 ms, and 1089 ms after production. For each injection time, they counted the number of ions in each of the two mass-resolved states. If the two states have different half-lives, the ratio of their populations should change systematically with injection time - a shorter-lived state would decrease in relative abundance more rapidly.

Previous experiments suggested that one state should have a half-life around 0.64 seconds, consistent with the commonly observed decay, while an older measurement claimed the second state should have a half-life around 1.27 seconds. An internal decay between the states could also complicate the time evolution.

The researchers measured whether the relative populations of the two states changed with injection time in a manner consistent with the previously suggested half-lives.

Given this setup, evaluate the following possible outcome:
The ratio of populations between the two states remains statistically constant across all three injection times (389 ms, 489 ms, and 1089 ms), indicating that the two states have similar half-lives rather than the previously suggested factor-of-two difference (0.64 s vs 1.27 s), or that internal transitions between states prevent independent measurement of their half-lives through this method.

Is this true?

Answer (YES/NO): YES